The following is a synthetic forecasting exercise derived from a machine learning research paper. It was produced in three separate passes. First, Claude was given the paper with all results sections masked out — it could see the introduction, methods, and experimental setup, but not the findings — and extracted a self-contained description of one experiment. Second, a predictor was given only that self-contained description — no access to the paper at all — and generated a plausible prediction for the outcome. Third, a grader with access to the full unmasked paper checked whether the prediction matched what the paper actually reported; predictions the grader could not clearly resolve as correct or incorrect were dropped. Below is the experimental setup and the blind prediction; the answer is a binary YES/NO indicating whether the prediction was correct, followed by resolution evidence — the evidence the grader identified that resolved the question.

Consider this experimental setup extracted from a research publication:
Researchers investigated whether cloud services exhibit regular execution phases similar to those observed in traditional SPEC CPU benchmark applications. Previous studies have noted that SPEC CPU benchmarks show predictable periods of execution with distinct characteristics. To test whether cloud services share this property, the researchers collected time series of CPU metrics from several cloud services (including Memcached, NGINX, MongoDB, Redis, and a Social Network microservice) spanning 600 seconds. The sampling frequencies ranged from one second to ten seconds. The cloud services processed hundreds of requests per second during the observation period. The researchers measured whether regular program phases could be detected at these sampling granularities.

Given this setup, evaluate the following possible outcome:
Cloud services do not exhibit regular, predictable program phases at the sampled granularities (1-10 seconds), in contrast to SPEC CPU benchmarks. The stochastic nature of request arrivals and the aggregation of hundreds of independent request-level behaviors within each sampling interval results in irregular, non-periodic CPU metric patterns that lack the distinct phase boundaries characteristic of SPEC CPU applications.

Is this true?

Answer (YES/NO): YES